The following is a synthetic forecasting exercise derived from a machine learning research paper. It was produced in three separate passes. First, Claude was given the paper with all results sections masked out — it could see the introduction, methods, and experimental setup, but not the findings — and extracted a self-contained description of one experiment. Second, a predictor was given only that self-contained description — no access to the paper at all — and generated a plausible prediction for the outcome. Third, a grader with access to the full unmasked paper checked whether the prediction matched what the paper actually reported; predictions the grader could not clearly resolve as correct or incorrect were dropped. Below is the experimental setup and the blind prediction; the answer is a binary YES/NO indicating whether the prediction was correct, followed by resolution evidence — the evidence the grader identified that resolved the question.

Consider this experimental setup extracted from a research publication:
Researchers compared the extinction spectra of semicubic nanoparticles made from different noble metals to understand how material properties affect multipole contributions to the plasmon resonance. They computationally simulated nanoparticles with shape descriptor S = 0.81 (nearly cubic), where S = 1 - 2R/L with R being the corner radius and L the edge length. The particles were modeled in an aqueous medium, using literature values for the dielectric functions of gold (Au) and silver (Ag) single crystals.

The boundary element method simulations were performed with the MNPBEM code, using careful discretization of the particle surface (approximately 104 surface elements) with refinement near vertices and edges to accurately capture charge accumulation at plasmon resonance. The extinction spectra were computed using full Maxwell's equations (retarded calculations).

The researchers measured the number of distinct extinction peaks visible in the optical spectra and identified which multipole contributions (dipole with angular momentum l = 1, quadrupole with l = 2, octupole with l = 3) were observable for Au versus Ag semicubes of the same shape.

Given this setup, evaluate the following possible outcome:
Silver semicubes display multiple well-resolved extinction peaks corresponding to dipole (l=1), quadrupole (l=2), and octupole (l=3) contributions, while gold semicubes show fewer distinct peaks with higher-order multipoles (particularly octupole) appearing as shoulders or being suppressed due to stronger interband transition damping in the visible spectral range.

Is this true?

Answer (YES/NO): YES